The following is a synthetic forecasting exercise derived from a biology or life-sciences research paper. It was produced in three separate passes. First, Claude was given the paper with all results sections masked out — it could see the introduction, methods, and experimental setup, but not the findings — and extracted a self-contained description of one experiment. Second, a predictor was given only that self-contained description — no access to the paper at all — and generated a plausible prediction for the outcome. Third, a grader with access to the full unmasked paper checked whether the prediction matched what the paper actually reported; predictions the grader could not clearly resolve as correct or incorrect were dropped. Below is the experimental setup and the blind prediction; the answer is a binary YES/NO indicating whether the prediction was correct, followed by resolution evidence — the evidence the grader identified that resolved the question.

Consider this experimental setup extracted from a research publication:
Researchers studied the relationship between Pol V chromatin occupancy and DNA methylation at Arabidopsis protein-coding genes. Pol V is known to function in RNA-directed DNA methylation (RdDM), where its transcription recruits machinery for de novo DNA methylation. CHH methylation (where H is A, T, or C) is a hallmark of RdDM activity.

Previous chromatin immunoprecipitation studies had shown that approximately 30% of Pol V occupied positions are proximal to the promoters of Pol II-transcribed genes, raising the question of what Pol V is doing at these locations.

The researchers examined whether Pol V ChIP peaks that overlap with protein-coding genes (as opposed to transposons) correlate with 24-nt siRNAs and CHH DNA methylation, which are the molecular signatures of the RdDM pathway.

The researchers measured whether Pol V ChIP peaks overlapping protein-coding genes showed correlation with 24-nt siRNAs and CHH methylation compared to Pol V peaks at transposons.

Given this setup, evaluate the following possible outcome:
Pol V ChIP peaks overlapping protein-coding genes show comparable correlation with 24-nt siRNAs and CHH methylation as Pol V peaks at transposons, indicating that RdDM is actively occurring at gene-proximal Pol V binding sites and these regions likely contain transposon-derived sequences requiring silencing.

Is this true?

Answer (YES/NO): NO